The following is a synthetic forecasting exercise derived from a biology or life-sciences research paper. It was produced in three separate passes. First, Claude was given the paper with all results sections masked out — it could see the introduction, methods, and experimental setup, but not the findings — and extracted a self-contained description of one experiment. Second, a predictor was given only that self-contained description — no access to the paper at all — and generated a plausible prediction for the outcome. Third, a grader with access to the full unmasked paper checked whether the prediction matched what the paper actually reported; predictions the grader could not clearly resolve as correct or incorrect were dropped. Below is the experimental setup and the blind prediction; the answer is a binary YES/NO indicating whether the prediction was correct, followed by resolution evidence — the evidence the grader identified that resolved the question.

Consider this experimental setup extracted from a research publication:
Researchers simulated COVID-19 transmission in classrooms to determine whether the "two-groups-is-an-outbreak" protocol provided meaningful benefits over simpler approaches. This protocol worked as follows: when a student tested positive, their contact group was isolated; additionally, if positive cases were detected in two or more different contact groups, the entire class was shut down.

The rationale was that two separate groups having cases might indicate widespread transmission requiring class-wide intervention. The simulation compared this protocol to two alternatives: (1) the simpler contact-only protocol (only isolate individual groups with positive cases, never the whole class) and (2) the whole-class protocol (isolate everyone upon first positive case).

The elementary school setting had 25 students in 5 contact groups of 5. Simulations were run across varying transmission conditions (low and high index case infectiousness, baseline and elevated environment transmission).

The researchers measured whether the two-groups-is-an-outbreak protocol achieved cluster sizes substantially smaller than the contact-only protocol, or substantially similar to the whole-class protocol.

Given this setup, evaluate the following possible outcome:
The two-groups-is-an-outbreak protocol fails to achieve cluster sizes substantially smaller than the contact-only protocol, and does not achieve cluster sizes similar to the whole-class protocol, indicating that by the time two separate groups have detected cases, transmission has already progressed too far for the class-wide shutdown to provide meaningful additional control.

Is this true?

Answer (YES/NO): YES